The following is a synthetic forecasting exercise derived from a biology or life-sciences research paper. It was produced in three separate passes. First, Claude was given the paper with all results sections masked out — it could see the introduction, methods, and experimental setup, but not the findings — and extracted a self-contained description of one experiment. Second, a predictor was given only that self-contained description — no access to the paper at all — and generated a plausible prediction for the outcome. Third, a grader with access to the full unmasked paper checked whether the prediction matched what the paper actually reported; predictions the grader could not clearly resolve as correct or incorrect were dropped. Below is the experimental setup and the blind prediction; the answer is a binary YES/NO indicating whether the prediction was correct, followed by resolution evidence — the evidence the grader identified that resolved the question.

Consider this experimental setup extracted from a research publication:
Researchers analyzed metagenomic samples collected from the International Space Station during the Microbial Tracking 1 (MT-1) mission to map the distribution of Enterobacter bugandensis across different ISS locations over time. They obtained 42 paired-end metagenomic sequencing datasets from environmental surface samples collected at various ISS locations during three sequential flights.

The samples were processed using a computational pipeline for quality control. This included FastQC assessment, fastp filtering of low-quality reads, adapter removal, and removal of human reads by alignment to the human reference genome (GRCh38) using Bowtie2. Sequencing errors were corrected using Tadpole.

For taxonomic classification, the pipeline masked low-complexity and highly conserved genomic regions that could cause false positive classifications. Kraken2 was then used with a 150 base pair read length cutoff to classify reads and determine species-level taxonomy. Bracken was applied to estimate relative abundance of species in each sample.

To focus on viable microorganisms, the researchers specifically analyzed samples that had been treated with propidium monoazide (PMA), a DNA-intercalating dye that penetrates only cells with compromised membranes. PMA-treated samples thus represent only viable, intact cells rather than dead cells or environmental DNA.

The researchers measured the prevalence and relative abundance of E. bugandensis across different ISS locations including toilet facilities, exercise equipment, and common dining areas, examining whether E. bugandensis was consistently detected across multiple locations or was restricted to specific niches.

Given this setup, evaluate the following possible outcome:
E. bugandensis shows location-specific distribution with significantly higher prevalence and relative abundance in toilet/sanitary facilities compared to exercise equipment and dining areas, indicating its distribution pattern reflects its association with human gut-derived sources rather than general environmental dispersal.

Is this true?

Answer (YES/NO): NO